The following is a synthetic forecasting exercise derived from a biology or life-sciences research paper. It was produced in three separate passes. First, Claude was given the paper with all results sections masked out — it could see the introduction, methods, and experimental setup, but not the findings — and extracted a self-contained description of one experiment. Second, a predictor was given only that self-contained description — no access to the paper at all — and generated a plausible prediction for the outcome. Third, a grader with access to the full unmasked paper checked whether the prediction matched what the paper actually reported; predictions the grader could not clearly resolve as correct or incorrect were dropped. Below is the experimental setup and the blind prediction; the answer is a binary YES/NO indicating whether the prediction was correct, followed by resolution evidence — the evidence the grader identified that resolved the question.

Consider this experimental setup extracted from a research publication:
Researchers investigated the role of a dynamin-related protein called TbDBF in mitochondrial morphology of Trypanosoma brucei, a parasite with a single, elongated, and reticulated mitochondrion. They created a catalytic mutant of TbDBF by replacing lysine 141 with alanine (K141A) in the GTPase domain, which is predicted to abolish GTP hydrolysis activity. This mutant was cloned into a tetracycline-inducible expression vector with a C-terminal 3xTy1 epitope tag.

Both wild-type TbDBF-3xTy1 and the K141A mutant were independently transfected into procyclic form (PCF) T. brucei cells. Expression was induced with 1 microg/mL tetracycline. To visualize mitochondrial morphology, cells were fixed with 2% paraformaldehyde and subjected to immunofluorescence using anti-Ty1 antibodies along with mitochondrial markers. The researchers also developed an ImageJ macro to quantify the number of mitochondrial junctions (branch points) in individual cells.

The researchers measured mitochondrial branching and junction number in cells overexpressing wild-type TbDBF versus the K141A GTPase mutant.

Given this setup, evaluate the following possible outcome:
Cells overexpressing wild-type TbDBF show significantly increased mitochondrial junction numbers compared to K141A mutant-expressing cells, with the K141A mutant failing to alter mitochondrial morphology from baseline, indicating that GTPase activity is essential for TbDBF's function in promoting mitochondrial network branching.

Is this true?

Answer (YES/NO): YES